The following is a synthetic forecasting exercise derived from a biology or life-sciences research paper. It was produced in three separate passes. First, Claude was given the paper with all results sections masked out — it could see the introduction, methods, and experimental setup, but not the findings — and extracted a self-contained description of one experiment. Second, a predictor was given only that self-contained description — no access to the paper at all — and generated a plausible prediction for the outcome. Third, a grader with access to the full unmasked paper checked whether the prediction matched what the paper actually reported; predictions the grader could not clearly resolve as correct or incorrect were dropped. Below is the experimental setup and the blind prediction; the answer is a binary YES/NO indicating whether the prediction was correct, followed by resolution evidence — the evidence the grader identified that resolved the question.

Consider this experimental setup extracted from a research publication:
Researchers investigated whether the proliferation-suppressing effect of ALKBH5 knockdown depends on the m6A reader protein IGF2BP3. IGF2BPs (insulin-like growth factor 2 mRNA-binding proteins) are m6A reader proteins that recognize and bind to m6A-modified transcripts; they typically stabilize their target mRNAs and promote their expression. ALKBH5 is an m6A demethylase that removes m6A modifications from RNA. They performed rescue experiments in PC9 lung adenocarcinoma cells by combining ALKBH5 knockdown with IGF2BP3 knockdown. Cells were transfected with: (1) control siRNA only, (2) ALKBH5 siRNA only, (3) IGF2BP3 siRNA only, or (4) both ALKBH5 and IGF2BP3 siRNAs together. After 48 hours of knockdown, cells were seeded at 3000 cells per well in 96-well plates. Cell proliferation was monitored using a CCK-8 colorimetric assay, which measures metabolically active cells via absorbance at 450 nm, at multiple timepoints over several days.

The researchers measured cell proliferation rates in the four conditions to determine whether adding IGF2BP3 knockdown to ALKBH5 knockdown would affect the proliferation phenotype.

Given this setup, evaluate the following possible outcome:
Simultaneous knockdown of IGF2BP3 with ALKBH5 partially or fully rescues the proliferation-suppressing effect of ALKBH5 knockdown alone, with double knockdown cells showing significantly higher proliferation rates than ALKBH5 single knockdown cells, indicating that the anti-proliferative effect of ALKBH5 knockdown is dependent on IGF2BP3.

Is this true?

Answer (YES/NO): YES